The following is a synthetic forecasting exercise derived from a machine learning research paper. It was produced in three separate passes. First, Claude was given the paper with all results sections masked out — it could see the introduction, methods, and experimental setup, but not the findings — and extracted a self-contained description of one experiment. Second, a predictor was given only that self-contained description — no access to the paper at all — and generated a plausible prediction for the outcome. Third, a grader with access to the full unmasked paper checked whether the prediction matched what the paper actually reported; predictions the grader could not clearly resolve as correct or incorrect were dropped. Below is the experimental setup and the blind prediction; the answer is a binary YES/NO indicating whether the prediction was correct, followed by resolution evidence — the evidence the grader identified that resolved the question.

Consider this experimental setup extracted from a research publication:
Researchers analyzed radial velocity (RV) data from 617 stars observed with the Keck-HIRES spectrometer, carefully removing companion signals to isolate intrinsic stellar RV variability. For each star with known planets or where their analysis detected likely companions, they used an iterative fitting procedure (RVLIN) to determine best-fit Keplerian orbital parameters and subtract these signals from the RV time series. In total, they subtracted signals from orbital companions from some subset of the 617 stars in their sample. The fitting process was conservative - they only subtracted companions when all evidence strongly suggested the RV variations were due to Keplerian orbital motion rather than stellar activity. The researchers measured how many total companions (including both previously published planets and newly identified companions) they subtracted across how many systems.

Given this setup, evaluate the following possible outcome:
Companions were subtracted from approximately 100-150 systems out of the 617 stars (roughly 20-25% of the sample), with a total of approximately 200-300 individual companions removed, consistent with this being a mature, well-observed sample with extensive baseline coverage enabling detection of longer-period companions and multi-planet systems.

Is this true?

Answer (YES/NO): NO